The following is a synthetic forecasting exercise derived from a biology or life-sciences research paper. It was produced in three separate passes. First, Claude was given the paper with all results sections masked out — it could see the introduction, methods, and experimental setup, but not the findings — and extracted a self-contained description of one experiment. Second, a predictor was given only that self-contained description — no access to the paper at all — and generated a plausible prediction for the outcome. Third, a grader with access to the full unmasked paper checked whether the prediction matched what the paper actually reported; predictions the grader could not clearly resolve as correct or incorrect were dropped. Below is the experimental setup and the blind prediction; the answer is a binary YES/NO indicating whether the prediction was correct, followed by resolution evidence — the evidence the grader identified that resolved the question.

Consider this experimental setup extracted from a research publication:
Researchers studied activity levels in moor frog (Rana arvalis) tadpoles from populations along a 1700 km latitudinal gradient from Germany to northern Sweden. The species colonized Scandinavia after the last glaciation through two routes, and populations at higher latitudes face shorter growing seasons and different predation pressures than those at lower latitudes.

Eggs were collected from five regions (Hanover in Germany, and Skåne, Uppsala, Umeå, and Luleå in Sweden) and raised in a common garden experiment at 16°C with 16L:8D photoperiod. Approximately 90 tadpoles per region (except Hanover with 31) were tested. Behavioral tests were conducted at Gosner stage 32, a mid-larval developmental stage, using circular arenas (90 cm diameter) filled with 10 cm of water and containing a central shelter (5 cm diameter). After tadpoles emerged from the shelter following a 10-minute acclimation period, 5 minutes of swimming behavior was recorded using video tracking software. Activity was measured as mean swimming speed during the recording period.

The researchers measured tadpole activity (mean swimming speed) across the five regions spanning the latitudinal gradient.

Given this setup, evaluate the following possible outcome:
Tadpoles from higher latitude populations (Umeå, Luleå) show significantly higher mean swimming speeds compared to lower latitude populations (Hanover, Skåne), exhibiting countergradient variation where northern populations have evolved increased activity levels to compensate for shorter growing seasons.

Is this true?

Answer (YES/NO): YES